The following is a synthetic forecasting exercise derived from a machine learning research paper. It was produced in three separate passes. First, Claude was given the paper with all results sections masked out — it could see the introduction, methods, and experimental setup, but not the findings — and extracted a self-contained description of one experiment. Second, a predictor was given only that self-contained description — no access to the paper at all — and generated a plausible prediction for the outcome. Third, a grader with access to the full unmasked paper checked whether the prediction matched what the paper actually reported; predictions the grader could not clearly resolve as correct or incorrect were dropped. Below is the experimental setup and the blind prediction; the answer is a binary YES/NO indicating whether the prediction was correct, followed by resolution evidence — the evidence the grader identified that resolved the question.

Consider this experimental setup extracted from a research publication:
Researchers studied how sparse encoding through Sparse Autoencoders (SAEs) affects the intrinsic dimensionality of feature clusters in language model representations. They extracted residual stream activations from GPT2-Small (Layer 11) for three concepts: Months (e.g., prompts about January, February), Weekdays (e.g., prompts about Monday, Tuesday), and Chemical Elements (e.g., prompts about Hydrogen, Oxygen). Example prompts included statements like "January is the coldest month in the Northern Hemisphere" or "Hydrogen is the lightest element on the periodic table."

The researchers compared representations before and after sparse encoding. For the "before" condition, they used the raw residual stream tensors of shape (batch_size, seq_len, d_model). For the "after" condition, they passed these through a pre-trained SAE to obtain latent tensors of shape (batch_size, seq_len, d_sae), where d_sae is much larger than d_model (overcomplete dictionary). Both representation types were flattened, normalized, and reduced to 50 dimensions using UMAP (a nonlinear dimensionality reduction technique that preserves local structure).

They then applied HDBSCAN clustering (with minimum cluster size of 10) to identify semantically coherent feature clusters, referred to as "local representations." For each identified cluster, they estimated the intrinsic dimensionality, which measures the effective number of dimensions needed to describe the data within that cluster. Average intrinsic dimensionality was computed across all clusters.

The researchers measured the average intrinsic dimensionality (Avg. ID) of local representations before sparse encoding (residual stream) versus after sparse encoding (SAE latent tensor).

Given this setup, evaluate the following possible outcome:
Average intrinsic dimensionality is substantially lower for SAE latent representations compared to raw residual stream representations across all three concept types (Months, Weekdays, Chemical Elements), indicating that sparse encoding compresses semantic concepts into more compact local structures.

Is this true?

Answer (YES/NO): NO